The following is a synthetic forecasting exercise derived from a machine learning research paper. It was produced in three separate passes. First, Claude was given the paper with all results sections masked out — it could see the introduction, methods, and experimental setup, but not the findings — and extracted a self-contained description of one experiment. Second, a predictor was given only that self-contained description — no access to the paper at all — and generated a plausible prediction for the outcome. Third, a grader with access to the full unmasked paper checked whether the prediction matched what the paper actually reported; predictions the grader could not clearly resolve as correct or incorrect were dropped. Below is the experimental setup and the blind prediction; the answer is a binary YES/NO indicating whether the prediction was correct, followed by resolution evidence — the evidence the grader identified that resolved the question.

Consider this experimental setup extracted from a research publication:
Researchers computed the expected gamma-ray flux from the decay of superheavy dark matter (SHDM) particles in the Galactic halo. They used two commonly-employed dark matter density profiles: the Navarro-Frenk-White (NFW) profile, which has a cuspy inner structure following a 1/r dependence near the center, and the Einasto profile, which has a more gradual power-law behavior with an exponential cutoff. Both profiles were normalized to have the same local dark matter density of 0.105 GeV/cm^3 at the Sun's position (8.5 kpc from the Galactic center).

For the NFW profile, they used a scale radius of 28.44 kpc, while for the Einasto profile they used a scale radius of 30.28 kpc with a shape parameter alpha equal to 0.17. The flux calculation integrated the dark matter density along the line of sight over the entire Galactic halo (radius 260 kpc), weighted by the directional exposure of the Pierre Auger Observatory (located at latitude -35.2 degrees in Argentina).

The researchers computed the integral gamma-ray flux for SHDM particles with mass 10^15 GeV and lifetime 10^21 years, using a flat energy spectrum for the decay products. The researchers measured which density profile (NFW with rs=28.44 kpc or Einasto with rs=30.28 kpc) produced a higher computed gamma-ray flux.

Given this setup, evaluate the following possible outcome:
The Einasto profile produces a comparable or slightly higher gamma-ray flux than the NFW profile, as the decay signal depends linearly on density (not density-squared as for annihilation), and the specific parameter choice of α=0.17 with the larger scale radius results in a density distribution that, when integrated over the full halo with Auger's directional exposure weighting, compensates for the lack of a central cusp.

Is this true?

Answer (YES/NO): NO